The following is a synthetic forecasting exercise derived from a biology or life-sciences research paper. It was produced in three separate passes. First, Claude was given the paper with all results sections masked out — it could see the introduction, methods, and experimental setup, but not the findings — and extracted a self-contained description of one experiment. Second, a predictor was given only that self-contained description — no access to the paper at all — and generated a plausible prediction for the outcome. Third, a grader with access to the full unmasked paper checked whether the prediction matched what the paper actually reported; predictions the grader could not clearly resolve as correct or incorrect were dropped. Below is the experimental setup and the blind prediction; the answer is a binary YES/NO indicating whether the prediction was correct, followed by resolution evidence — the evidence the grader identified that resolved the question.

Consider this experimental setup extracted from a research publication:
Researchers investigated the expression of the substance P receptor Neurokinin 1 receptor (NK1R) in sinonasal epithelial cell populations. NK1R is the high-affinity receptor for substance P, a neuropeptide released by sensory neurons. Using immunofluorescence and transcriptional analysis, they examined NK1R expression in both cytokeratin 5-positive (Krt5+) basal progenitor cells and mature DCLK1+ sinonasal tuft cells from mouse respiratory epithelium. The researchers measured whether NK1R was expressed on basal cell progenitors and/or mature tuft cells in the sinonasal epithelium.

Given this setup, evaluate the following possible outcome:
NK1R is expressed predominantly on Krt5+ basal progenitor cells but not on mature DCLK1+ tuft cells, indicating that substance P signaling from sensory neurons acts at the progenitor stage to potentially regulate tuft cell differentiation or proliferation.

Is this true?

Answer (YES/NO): NO